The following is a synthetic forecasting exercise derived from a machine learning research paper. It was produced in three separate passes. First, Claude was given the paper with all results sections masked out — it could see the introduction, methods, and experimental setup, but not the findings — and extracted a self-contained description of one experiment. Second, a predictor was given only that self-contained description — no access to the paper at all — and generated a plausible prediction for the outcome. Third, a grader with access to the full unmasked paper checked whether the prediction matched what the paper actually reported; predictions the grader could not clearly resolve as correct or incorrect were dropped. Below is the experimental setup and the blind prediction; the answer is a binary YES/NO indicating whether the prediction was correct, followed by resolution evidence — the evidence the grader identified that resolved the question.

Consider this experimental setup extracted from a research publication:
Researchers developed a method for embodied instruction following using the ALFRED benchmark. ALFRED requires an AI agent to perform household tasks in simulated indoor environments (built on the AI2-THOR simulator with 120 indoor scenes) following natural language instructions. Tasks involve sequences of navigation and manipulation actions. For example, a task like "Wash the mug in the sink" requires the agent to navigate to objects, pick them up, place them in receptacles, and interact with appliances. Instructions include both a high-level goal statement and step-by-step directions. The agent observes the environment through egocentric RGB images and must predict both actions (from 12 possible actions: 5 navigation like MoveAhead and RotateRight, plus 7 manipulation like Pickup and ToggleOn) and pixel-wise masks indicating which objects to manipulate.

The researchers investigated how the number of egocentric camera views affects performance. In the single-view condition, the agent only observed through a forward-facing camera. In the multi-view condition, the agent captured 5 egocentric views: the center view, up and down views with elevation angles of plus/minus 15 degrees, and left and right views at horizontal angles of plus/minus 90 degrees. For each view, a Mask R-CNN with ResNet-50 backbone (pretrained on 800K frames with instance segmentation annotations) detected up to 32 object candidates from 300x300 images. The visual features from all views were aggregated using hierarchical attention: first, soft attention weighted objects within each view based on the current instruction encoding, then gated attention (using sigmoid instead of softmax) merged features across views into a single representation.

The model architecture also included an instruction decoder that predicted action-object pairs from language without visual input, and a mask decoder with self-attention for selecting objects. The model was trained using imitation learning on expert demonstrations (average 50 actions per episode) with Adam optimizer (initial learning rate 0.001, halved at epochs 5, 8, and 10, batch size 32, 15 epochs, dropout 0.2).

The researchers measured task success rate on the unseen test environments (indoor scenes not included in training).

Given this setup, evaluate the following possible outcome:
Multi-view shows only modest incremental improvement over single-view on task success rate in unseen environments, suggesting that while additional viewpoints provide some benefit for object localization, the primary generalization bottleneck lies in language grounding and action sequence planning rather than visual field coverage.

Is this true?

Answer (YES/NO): NO